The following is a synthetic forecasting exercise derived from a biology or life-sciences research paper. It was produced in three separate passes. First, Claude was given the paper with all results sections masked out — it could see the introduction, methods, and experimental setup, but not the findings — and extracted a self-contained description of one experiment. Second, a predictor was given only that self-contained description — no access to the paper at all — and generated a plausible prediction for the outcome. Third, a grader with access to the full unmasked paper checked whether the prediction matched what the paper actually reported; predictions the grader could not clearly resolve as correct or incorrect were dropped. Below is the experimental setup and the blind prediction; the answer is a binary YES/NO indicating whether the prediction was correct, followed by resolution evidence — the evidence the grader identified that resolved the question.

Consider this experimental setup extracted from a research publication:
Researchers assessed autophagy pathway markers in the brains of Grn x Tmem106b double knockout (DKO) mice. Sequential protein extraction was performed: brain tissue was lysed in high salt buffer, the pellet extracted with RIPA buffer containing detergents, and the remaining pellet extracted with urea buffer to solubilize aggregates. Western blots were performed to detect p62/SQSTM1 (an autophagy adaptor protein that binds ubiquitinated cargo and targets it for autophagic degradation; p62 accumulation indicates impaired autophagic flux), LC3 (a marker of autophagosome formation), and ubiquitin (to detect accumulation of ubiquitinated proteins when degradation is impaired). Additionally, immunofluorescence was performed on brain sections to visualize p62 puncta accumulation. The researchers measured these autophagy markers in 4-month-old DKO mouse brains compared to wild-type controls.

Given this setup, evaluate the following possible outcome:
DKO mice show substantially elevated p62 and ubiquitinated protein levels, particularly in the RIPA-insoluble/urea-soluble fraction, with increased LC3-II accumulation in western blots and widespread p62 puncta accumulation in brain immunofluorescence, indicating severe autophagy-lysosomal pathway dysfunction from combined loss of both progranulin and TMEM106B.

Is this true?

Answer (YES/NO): YES